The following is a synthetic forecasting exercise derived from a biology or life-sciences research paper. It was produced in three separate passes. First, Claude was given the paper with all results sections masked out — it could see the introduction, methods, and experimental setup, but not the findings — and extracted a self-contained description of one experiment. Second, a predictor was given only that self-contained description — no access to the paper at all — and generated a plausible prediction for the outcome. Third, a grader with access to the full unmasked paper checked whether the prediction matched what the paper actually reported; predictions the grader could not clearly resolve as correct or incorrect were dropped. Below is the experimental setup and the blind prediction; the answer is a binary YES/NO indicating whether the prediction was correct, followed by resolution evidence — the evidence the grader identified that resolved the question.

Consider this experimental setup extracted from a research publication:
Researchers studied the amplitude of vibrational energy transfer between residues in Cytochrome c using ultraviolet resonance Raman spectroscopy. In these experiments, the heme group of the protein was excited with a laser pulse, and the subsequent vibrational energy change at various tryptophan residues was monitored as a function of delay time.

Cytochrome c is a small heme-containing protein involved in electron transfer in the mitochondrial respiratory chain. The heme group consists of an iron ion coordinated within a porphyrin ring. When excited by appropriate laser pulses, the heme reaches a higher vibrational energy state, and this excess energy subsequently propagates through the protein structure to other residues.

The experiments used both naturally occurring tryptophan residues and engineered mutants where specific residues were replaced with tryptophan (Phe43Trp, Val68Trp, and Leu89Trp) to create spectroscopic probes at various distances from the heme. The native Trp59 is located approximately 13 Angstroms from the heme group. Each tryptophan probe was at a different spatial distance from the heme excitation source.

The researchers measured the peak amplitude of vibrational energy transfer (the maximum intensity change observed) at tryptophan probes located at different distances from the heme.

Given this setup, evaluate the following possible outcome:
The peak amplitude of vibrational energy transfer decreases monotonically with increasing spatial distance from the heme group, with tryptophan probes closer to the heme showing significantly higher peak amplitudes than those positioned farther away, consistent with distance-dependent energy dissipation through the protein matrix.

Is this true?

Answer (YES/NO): YES